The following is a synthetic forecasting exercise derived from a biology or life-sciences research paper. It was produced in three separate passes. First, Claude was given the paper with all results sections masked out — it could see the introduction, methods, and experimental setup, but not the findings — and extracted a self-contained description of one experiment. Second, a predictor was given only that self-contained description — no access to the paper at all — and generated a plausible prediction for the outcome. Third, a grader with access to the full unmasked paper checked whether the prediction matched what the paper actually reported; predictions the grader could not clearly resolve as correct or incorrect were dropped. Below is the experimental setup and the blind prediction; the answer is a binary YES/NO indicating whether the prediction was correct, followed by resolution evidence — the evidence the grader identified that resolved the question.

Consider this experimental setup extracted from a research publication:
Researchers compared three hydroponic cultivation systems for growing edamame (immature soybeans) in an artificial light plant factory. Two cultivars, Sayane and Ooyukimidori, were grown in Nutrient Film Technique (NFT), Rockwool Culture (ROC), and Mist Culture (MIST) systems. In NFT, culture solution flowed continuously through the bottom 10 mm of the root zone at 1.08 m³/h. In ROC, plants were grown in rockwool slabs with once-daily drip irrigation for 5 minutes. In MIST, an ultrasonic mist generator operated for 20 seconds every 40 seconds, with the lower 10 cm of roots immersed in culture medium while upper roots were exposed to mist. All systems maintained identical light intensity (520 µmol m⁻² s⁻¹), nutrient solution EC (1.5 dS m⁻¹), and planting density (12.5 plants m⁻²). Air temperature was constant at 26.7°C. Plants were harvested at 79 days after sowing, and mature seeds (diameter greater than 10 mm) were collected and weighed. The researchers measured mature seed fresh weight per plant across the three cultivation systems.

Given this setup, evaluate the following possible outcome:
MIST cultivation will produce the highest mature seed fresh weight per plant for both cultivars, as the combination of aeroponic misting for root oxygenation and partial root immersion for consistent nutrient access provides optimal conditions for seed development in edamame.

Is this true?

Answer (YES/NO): NO